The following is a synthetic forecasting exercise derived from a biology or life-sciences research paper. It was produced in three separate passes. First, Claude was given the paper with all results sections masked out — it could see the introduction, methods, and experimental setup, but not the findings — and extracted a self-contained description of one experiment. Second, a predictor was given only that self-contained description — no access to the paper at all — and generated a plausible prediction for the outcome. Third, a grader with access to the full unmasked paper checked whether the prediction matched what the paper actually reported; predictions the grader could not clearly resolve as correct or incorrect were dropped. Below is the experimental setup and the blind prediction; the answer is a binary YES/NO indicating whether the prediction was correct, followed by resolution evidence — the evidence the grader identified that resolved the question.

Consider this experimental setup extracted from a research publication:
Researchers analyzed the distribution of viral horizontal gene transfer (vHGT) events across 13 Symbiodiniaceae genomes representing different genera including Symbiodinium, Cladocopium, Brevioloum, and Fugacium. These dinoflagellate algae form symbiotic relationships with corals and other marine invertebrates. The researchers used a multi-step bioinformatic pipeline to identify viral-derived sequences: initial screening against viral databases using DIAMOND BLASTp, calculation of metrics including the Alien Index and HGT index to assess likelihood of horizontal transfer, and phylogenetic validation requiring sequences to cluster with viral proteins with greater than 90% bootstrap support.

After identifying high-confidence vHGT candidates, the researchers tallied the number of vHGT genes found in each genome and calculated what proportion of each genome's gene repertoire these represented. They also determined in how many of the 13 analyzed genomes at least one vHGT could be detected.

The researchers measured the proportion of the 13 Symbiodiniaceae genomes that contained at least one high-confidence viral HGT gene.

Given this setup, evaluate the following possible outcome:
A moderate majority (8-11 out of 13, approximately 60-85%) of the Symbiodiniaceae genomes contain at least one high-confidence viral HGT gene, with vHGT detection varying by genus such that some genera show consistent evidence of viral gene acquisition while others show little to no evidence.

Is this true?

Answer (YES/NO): YES